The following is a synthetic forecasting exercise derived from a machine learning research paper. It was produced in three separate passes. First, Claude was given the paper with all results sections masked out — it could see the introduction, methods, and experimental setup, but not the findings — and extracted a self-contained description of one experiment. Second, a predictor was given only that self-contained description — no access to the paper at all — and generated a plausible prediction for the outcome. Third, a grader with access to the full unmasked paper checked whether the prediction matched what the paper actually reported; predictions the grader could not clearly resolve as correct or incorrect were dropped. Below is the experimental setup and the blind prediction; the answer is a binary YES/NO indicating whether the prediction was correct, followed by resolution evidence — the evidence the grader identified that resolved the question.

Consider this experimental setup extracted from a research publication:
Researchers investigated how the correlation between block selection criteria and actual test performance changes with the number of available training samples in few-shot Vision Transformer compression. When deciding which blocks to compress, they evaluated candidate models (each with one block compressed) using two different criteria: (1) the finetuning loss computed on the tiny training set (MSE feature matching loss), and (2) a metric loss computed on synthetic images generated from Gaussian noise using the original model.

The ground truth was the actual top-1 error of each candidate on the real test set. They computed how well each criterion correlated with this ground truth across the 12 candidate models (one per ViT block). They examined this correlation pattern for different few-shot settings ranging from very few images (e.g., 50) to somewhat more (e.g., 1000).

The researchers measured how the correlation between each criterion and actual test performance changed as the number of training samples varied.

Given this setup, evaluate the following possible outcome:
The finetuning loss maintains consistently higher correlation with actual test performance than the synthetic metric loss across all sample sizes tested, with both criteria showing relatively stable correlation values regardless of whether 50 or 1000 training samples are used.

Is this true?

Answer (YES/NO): NO